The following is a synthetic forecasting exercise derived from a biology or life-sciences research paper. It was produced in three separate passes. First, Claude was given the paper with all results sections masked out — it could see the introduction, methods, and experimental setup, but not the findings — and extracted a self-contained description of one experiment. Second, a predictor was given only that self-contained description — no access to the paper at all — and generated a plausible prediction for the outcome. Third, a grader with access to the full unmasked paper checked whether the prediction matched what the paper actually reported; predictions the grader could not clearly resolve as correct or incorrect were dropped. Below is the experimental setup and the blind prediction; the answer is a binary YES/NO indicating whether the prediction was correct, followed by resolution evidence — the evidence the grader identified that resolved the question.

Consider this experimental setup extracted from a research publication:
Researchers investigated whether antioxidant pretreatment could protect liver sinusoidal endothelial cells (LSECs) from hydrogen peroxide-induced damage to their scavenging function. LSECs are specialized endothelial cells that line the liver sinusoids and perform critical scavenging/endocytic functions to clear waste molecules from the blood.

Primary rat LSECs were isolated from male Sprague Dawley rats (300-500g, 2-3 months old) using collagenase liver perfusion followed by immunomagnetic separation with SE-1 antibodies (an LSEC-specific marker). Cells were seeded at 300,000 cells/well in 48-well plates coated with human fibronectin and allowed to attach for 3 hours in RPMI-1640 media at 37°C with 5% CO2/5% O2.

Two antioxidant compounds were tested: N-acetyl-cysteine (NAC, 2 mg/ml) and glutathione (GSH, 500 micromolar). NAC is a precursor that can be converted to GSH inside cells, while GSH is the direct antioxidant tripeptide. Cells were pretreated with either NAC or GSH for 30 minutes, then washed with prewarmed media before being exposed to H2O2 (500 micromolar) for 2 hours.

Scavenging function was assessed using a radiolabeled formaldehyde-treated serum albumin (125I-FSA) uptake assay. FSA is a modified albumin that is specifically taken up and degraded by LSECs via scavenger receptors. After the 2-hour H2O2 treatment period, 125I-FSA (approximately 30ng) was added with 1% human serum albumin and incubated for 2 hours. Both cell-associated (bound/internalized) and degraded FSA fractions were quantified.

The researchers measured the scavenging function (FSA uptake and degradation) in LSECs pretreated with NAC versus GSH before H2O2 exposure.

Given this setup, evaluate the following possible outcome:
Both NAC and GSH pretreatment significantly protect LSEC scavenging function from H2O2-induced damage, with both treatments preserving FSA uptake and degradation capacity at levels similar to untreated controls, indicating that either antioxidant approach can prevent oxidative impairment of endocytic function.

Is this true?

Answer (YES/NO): NO